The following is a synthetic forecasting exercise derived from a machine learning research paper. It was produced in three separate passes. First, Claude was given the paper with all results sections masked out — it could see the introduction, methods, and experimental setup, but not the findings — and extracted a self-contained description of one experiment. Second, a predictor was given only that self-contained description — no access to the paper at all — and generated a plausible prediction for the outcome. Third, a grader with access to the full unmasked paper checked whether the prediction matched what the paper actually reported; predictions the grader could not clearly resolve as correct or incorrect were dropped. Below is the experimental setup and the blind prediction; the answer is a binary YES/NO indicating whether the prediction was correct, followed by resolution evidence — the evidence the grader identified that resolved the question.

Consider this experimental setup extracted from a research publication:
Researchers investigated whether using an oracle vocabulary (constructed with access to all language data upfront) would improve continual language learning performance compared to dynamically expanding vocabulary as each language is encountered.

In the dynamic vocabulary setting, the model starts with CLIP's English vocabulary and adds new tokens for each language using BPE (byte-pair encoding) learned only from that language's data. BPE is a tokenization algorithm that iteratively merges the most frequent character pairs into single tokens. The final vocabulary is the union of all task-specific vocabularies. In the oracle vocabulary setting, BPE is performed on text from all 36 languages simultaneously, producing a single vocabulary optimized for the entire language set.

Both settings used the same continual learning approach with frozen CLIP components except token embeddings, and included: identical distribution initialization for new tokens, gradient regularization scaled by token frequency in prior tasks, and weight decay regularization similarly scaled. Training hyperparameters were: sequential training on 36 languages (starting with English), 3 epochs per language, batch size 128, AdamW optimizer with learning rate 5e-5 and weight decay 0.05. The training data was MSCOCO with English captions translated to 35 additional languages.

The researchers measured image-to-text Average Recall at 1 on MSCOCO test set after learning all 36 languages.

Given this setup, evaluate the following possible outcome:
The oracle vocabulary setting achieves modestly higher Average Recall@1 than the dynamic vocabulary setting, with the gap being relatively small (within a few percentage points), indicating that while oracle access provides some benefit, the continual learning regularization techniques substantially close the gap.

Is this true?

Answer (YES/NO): YES